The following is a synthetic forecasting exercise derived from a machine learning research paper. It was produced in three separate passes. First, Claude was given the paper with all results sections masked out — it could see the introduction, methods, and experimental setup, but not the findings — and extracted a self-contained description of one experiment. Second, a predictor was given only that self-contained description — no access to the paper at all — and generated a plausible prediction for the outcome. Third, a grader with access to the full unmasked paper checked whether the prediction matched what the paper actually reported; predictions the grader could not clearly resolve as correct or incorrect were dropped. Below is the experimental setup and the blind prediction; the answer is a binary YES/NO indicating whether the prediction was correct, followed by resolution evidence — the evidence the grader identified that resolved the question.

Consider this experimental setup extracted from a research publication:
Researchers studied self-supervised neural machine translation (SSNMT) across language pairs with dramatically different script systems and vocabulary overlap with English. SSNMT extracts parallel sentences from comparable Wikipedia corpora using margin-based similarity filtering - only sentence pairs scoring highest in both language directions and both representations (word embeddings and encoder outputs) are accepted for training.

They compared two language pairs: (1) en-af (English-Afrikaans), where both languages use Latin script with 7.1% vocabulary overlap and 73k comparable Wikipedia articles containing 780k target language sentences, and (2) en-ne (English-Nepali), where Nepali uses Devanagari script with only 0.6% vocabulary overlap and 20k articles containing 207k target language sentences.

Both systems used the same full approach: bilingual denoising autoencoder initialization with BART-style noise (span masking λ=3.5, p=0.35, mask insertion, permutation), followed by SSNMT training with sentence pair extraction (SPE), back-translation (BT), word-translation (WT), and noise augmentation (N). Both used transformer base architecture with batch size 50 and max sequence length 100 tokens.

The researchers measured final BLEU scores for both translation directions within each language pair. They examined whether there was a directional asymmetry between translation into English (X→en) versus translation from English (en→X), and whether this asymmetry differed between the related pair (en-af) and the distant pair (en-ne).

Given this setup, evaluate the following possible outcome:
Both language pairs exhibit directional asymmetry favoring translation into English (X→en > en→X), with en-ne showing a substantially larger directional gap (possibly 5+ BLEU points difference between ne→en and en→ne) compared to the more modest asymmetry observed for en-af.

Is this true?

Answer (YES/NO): NO